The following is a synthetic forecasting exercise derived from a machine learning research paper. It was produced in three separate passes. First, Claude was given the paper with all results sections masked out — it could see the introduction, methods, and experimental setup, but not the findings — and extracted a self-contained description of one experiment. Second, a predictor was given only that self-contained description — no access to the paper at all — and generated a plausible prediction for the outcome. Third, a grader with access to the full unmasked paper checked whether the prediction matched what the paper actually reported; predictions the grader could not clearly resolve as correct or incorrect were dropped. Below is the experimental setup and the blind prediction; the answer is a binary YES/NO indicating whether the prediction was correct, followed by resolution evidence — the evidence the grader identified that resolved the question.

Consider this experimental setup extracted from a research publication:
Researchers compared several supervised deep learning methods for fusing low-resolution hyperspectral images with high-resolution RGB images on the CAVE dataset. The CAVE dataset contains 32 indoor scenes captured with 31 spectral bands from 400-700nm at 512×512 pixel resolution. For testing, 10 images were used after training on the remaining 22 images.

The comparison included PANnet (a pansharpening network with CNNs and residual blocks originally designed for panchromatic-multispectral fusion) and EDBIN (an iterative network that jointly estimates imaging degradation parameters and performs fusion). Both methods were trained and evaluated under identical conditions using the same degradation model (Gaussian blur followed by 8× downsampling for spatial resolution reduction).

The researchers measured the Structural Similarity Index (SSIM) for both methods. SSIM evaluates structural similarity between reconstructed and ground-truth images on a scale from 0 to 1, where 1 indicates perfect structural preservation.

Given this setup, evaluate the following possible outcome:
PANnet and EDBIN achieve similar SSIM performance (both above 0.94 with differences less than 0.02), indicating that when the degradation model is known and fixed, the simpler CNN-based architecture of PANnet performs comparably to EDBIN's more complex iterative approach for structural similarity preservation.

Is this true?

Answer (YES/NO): NO